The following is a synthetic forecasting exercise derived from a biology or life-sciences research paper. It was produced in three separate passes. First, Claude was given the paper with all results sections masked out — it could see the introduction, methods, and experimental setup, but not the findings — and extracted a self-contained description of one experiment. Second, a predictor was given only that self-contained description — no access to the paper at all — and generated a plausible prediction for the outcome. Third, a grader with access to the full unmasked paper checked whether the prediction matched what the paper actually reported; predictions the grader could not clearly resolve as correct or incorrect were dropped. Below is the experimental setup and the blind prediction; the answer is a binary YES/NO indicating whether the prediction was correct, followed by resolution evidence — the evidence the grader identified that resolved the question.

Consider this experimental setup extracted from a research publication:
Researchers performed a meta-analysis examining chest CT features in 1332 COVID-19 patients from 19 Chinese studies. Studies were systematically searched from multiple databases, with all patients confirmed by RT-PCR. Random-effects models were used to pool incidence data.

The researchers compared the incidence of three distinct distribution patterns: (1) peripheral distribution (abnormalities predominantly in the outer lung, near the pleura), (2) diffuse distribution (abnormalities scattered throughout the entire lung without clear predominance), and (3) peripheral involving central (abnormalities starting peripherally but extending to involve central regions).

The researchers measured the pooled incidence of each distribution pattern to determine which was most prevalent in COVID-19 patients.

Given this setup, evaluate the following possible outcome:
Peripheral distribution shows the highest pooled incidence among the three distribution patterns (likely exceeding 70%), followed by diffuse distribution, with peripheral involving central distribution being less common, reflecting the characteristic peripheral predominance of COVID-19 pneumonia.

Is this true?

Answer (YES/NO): NO